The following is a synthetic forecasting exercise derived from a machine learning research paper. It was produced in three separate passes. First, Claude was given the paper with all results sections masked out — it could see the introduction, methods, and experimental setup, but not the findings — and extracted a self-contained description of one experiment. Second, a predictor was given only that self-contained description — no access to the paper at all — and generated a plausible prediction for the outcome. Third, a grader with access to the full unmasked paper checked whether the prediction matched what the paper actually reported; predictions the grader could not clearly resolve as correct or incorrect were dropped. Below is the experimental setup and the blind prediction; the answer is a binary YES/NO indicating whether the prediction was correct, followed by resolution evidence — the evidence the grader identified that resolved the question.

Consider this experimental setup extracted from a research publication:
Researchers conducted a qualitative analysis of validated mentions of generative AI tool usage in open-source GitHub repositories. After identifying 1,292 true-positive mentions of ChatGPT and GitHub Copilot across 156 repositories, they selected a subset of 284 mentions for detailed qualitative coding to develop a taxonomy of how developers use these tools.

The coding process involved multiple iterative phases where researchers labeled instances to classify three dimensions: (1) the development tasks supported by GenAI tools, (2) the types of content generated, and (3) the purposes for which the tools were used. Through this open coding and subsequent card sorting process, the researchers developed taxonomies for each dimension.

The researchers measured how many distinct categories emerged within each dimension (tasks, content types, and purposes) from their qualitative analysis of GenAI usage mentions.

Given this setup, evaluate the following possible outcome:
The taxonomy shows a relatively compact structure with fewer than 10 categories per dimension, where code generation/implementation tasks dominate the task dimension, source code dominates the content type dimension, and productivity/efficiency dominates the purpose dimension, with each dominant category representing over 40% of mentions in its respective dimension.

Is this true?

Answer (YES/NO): NO